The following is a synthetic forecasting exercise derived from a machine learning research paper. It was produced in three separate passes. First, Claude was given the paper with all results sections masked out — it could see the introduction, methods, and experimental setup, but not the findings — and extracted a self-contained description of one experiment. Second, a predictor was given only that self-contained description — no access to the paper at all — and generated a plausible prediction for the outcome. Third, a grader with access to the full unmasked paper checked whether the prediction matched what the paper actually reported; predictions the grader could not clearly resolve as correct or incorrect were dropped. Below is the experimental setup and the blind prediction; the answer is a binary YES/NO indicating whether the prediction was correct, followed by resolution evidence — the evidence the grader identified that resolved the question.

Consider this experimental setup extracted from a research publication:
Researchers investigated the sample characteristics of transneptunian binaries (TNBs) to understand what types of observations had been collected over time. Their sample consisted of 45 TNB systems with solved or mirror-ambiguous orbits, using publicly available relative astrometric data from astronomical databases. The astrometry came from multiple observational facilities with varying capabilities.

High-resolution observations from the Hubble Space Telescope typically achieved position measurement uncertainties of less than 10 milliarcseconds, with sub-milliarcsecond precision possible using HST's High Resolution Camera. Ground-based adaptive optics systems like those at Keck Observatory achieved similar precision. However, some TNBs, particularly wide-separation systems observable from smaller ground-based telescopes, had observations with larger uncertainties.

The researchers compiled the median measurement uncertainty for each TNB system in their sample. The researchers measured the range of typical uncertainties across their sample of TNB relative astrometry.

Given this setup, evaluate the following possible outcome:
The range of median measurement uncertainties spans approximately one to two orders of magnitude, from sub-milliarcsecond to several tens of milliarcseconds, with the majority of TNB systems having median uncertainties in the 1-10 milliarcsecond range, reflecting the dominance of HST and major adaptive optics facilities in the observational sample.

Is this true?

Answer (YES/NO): NO